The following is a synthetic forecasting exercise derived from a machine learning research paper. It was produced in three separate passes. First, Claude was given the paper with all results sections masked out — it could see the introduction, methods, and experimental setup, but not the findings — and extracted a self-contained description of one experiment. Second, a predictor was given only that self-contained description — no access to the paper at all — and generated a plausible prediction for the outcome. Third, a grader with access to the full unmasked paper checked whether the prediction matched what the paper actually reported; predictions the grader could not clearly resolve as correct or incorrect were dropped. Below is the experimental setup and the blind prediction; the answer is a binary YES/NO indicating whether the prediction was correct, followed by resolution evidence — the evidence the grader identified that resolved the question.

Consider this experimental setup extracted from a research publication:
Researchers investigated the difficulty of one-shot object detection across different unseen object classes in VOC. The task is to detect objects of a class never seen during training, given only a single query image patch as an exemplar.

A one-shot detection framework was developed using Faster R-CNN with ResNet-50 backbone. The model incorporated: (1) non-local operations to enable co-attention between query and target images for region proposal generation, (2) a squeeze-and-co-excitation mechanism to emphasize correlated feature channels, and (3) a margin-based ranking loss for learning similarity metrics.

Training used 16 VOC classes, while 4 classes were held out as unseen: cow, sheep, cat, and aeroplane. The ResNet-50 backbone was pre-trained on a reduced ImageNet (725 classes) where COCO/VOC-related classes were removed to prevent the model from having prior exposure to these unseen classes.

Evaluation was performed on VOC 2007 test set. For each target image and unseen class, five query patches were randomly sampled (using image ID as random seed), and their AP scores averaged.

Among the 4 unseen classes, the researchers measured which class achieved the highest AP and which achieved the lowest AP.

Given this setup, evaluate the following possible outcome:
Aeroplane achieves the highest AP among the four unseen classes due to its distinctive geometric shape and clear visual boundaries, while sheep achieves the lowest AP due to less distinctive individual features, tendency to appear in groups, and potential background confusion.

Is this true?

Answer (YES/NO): NO